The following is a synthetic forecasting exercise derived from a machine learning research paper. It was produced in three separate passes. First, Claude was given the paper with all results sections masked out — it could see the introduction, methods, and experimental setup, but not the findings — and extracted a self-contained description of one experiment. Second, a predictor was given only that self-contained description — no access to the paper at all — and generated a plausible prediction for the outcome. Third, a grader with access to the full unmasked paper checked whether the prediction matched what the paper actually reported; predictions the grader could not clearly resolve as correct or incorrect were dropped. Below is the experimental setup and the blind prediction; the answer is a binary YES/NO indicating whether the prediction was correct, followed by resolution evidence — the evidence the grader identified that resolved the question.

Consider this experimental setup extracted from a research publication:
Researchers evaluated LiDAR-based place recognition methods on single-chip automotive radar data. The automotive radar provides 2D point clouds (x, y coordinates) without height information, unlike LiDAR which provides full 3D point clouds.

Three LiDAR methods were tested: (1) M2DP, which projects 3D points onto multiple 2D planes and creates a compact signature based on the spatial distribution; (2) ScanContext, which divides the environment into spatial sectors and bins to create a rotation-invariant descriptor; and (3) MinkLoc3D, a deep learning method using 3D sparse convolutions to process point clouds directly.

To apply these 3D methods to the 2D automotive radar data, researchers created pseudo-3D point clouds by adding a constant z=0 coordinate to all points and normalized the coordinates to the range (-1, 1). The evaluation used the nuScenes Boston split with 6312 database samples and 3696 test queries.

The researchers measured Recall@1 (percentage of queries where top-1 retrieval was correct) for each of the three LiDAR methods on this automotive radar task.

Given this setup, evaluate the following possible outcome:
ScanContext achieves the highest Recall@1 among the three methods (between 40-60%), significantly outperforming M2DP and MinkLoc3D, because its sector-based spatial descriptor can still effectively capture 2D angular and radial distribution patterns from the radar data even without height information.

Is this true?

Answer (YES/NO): NO